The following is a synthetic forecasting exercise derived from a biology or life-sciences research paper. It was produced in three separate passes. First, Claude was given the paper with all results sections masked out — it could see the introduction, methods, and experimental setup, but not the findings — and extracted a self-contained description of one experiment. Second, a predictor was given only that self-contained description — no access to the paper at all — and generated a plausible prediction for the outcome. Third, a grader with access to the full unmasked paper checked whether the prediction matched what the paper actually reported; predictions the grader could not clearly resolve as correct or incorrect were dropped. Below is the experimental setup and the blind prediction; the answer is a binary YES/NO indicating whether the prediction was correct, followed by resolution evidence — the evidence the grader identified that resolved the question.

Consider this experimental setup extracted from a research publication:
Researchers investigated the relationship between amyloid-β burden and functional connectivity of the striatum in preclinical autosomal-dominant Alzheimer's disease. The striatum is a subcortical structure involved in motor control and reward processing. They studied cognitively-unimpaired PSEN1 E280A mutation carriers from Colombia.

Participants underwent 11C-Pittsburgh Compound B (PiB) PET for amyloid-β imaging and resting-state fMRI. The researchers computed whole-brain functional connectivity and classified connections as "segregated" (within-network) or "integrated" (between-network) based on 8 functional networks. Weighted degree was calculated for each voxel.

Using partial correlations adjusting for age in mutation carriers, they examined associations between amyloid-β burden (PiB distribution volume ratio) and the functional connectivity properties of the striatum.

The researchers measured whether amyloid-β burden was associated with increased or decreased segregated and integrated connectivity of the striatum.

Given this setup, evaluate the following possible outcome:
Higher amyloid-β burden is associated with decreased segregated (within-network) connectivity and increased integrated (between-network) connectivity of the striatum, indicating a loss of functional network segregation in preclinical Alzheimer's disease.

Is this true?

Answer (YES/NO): NO